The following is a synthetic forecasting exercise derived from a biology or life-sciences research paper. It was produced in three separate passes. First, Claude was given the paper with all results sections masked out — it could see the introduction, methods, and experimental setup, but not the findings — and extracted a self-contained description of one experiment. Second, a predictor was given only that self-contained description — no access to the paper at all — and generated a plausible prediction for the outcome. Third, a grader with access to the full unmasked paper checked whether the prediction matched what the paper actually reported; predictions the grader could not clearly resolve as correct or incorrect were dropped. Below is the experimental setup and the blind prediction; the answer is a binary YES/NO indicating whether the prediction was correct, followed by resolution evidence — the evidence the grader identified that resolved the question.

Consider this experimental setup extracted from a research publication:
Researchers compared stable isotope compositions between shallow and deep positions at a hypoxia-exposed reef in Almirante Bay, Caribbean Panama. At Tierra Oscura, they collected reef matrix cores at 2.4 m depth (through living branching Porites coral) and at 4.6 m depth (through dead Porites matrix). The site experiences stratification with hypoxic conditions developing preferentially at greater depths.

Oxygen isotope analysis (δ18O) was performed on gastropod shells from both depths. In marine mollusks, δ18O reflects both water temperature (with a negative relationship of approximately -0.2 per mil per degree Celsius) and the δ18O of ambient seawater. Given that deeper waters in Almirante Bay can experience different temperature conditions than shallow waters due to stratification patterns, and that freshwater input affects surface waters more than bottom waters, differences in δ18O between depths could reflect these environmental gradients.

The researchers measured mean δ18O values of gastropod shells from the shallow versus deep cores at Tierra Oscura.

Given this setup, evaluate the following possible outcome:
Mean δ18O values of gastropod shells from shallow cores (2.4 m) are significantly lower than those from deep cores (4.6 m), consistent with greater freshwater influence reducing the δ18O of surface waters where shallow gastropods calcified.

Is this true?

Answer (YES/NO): NO